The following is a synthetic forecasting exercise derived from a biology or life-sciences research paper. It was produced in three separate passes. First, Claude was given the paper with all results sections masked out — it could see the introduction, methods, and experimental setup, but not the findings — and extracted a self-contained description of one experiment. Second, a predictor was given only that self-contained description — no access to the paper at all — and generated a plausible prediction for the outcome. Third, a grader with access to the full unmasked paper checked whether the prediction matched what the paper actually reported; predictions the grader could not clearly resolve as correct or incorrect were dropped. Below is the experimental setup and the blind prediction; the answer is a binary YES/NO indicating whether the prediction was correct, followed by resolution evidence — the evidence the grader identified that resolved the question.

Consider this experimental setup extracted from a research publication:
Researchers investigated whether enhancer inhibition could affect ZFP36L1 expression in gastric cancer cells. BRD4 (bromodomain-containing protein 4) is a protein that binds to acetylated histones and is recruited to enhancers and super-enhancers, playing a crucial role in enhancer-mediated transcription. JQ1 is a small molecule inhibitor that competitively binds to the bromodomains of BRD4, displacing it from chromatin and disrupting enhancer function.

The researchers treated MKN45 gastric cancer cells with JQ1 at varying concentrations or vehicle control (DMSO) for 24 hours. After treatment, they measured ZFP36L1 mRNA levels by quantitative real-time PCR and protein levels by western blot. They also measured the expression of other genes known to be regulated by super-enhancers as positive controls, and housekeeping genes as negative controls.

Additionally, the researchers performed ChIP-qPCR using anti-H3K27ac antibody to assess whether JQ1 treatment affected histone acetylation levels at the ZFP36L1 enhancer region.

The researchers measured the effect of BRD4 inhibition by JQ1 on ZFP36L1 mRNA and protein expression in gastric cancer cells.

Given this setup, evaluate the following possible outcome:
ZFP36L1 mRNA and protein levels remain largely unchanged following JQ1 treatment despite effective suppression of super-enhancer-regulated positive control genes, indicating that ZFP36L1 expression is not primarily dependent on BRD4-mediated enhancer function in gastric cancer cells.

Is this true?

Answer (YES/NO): NO